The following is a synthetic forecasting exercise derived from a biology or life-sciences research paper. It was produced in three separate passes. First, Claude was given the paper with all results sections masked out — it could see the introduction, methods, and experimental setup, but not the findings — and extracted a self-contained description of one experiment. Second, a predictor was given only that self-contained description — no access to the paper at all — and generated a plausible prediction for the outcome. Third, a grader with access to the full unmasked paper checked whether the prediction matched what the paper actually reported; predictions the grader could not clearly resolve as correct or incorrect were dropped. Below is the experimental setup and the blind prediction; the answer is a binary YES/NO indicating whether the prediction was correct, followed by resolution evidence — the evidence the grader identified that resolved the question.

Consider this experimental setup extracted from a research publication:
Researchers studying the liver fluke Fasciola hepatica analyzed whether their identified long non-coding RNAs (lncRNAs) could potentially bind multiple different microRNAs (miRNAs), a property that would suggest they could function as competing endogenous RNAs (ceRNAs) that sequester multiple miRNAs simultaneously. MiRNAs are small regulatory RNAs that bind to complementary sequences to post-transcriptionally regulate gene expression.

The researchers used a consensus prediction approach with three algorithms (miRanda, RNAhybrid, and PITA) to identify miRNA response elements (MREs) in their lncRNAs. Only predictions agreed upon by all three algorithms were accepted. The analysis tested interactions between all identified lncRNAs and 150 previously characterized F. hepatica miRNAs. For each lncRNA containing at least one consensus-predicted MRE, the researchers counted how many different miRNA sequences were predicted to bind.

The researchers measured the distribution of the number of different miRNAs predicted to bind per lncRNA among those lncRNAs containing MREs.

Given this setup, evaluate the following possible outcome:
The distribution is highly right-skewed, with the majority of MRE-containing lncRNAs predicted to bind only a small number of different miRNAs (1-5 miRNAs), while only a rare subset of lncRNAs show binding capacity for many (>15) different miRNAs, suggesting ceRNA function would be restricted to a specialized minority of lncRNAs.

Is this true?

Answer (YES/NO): NO